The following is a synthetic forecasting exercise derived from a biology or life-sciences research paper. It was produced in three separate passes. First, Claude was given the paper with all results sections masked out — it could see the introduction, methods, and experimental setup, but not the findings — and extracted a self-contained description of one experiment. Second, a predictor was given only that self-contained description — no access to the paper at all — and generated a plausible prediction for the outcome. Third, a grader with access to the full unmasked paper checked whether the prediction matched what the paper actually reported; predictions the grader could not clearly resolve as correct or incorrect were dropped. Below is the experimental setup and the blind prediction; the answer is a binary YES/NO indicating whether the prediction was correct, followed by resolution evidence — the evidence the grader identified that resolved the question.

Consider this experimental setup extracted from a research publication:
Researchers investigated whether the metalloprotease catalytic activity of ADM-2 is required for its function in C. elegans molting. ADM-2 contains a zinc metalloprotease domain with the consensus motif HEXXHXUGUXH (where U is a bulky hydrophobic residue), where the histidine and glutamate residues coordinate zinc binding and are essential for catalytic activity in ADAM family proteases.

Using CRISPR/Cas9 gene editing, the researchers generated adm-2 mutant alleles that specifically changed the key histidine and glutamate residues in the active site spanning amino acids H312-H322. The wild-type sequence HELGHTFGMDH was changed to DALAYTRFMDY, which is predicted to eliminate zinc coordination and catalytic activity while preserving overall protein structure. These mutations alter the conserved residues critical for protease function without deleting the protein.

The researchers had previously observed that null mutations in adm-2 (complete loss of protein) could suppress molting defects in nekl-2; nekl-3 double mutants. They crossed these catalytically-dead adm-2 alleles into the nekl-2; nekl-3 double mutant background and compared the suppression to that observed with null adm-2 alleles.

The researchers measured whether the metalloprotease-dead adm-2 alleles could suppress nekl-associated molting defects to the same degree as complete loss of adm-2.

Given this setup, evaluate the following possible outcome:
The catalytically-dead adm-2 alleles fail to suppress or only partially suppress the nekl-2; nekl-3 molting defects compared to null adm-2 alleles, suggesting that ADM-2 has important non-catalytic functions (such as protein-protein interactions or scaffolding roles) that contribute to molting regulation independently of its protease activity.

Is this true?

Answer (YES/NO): NO